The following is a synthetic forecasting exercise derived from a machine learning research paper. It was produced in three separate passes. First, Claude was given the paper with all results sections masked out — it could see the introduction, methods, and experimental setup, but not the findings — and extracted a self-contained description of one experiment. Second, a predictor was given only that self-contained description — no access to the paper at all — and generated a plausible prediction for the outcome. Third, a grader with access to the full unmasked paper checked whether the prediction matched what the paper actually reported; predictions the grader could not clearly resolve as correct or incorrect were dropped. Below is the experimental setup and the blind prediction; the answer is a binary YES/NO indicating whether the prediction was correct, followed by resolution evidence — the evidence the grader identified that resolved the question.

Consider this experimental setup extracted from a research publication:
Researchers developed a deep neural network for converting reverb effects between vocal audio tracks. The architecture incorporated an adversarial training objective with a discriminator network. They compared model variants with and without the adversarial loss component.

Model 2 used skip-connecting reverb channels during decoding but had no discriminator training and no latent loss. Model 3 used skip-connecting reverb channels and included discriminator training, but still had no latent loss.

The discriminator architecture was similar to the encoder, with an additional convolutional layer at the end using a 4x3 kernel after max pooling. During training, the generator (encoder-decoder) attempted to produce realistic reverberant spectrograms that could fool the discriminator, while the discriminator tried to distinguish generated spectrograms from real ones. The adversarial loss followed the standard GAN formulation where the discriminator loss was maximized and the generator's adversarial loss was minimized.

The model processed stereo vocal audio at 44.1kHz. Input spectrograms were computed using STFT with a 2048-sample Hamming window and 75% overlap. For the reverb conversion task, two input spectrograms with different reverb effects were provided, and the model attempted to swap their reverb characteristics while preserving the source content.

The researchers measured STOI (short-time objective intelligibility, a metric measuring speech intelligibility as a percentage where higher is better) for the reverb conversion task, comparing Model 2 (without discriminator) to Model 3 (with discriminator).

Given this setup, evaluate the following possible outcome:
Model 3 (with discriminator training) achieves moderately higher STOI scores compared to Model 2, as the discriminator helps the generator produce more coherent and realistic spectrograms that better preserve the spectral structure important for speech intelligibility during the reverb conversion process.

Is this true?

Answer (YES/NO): NO